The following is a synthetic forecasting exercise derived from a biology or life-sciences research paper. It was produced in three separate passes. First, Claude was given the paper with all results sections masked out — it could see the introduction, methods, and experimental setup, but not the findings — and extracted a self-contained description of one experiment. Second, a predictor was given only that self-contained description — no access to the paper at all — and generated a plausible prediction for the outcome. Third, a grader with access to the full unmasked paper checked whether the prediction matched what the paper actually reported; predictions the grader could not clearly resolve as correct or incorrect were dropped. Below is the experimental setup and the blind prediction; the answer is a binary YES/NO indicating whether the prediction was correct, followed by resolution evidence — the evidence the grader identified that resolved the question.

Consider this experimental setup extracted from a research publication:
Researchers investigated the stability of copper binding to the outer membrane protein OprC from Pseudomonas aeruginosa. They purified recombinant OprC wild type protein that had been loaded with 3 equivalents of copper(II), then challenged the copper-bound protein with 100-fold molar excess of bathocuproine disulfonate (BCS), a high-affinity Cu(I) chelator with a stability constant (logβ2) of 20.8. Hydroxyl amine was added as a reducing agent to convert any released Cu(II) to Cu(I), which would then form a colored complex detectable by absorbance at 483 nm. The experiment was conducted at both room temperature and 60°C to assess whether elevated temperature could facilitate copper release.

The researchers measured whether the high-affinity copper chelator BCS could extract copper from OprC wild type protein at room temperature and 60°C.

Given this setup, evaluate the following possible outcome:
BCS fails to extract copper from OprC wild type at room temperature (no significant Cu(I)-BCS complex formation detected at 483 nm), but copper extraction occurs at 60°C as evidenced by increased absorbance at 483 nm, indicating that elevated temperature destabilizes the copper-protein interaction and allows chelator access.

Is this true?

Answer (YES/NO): NO